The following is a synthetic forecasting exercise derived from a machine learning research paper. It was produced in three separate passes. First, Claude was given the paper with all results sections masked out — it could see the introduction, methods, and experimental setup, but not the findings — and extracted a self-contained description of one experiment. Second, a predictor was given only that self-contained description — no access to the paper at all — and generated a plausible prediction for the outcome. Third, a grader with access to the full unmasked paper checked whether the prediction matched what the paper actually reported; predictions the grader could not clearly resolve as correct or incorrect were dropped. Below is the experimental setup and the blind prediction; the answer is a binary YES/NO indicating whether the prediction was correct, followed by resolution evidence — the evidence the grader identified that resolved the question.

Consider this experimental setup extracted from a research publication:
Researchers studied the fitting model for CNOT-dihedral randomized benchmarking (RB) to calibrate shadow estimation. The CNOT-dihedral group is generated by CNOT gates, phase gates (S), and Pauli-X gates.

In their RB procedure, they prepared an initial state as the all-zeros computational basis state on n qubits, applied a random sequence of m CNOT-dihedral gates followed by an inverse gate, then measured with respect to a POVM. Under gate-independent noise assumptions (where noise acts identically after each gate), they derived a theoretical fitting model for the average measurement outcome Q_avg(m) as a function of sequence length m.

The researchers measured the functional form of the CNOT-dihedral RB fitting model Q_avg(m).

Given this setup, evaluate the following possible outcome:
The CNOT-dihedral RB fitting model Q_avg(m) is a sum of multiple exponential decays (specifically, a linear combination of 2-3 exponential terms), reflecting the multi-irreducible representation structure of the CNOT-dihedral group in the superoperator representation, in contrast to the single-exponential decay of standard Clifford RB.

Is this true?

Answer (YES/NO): NO